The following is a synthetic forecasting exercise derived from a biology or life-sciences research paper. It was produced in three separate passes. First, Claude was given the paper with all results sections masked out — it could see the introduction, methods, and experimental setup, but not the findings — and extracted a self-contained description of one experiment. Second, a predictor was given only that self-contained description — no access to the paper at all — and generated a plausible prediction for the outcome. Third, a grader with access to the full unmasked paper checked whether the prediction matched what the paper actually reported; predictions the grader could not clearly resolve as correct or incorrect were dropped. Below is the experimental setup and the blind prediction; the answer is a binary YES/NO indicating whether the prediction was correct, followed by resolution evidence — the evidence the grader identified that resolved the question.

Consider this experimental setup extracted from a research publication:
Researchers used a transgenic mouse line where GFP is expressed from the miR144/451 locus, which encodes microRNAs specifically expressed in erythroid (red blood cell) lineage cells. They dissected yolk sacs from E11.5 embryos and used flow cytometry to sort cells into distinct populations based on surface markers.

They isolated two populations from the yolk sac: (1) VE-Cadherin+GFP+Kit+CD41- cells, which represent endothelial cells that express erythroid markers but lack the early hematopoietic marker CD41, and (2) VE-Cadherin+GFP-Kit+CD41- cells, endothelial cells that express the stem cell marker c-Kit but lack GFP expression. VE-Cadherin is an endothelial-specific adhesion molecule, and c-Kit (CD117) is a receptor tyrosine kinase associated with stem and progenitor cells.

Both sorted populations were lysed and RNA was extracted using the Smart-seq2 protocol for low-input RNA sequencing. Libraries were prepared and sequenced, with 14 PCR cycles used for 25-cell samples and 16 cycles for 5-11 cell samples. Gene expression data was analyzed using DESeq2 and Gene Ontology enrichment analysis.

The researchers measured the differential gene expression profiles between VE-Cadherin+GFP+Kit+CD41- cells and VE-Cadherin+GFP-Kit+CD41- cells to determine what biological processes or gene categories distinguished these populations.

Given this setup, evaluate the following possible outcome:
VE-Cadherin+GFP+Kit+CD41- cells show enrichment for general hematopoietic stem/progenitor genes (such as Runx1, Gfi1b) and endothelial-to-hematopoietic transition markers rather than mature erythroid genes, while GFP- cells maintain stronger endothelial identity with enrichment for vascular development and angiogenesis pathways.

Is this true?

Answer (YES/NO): NO